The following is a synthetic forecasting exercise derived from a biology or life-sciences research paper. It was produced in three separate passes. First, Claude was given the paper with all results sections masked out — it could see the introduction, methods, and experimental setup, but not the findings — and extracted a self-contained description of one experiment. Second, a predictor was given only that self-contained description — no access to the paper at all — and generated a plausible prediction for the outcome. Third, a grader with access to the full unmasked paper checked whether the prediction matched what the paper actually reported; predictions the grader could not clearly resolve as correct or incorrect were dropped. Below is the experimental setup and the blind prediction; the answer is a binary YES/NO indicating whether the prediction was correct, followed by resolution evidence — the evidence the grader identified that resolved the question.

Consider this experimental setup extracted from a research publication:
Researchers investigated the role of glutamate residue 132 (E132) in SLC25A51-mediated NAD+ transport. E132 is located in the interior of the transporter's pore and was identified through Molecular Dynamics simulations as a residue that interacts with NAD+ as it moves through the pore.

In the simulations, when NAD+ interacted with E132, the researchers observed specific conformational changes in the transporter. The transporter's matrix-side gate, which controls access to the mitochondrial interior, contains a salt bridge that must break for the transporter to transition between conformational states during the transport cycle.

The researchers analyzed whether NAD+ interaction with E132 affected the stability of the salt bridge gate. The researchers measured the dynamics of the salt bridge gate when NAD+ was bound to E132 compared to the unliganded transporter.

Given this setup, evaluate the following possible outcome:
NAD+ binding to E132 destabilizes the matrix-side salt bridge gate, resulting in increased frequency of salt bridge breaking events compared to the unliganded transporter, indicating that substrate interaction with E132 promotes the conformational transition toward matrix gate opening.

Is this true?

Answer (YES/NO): YES